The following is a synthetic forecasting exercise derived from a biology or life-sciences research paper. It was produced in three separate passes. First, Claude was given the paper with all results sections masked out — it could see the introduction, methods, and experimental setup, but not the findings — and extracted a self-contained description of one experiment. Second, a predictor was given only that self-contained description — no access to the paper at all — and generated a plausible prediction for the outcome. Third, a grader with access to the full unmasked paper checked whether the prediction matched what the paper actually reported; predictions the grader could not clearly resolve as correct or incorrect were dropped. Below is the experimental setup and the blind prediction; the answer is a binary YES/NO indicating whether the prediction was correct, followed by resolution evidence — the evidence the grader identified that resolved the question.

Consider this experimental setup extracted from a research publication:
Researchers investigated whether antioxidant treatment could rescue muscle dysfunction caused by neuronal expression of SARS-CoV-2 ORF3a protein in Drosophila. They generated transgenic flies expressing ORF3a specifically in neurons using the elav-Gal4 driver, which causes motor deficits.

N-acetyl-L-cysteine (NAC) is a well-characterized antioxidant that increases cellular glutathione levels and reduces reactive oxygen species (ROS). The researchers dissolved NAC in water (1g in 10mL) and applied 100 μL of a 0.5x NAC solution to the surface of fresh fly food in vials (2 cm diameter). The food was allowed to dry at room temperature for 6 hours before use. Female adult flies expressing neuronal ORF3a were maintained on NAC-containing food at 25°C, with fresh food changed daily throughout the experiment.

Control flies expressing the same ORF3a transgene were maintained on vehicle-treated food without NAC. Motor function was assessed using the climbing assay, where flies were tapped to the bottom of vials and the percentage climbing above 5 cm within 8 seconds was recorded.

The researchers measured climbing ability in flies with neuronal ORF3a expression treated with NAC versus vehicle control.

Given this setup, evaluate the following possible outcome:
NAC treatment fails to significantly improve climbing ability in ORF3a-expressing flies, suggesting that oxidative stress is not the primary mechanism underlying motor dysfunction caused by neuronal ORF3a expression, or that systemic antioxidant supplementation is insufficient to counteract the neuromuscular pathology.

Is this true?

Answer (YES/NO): NO